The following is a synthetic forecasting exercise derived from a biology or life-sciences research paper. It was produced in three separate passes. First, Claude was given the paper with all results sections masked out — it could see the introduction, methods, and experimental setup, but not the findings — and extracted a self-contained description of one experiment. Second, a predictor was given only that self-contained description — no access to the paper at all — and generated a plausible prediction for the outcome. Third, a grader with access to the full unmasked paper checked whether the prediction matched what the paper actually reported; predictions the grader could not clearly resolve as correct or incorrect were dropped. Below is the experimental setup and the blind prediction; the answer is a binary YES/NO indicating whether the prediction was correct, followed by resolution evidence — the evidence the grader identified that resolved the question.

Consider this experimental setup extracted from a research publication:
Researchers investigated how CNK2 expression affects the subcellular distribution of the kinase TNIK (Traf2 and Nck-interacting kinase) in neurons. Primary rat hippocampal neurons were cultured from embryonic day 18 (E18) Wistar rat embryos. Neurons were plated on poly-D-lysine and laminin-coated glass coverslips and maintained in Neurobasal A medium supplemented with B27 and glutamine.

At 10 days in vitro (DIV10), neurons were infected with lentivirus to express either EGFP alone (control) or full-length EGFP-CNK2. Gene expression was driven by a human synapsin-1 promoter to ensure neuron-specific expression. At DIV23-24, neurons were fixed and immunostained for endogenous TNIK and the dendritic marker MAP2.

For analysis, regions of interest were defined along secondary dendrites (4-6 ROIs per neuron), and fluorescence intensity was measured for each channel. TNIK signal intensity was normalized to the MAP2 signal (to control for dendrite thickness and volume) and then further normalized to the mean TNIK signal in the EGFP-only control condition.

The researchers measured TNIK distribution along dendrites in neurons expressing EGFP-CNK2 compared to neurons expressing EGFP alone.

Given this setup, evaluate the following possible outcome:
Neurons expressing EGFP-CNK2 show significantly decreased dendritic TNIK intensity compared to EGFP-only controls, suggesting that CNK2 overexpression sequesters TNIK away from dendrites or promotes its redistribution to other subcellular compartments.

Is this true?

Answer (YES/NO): NO